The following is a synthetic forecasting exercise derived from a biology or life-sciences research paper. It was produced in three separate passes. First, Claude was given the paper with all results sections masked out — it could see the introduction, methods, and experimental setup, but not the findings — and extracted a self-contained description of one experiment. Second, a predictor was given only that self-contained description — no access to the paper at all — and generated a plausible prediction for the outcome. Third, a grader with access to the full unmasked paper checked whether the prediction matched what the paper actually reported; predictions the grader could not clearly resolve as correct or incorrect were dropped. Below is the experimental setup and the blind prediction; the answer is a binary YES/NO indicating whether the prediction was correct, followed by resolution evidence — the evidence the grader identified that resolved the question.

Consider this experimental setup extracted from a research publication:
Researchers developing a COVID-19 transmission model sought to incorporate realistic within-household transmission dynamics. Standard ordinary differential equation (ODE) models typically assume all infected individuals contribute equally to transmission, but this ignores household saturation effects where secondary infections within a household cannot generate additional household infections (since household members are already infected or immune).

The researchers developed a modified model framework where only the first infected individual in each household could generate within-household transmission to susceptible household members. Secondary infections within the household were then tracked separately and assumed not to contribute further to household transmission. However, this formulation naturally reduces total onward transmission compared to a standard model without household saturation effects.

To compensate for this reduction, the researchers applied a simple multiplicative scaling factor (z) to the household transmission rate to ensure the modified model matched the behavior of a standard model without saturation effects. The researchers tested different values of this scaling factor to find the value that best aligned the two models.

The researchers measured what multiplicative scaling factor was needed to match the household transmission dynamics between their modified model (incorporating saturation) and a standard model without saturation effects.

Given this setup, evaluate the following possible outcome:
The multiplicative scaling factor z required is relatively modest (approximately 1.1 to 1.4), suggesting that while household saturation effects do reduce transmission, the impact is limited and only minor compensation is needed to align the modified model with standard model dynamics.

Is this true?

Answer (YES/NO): YES